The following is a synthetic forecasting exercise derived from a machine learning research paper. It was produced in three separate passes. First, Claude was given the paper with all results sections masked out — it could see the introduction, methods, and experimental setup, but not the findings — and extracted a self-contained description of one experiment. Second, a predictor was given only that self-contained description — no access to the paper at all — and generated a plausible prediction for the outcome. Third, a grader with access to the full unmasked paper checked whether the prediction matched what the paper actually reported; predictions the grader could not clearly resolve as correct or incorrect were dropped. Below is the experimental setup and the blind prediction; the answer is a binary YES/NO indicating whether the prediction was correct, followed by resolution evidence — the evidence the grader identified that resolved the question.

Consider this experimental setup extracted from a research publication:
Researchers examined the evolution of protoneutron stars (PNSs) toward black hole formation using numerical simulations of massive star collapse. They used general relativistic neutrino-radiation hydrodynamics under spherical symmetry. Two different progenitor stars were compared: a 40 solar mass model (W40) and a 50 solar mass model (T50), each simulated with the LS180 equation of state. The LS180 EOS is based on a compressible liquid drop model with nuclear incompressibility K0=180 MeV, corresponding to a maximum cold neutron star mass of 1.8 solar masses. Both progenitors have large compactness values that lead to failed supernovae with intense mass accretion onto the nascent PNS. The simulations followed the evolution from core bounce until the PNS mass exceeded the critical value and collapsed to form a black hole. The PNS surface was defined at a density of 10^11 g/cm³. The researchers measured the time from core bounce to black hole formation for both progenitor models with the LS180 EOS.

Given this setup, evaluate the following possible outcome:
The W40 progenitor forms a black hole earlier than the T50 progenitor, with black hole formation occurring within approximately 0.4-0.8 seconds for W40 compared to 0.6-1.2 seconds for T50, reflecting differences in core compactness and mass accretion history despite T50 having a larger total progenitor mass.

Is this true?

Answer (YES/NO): NO